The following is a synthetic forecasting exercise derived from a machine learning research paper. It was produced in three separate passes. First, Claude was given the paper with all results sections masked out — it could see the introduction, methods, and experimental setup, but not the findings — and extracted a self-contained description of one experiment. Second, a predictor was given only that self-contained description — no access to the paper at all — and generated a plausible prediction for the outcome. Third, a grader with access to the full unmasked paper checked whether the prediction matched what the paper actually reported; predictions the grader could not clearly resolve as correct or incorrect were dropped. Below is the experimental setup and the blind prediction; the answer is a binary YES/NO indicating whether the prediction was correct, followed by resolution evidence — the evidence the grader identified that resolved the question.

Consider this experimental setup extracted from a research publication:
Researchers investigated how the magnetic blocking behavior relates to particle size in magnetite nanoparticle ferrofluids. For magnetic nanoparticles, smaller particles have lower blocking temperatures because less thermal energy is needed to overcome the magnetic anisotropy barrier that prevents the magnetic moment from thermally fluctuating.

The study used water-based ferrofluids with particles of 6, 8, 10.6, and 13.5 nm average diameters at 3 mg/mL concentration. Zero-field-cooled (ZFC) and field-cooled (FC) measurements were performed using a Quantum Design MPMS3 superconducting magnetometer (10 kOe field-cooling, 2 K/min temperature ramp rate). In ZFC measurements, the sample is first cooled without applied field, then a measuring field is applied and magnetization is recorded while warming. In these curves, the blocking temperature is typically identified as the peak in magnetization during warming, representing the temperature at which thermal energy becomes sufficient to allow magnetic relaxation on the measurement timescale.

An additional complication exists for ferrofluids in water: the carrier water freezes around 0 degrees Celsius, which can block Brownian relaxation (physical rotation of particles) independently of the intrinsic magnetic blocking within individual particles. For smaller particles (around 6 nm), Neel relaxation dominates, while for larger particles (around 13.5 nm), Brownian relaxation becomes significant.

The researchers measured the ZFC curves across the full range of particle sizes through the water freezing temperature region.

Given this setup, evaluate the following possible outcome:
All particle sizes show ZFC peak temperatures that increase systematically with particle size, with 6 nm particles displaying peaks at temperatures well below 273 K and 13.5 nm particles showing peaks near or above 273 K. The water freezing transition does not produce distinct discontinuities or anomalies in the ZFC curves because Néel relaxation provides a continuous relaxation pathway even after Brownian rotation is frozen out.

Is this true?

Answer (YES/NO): NO